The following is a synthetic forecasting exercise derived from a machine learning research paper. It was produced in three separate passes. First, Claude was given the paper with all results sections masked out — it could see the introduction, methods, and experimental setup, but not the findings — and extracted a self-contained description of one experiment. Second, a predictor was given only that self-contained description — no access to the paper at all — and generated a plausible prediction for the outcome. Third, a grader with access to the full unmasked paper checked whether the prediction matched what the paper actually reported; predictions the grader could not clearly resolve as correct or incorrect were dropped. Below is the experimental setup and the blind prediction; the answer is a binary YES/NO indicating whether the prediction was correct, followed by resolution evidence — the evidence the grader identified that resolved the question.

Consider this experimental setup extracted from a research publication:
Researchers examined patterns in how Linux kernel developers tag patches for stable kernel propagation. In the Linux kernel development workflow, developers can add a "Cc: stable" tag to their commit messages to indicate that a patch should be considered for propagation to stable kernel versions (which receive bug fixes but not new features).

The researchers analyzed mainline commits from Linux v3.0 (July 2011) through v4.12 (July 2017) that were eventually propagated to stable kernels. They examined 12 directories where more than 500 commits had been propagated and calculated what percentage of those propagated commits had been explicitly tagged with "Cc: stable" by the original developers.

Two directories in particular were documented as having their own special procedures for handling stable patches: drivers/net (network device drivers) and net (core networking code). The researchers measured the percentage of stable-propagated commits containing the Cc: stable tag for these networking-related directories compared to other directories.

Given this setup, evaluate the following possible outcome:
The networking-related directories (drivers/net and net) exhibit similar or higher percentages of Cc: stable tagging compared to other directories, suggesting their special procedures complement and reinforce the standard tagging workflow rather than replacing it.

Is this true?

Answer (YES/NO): NO